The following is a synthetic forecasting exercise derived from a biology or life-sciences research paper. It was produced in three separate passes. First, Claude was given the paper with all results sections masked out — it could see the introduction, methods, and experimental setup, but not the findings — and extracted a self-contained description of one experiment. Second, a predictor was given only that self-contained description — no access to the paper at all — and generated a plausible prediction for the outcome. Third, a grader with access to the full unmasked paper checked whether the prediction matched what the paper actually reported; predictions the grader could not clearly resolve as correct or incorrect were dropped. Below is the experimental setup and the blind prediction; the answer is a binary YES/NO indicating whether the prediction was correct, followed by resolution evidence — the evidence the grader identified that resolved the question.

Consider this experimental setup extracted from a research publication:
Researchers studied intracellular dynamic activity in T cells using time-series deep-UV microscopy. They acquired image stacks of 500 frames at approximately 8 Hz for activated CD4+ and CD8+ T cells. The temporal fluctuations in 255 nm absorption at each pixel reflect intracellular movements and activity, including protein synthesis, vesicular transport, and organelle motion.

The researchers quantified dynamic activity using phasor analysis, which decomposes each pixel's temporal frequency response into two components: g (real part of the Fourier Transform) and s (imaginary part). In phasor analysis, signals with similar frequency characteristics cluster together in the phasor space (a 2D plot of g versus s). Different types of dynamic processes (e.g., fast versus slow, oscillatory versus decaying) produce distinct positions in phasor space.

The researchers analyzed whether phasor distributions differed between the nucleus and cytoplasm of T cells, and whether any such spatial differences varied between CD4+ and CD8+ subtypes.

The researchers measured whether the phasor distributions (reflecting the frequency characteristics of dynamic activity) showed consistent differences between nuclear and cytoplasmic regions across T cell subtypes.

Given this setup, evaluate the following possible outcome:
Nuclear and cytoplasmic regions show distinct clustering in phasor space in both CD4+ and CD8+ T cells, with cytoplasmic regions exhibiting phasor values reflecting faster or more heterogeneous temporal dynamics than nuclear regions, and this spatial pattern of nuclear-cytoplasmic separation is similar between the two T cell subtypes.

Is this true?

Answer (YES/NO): NO